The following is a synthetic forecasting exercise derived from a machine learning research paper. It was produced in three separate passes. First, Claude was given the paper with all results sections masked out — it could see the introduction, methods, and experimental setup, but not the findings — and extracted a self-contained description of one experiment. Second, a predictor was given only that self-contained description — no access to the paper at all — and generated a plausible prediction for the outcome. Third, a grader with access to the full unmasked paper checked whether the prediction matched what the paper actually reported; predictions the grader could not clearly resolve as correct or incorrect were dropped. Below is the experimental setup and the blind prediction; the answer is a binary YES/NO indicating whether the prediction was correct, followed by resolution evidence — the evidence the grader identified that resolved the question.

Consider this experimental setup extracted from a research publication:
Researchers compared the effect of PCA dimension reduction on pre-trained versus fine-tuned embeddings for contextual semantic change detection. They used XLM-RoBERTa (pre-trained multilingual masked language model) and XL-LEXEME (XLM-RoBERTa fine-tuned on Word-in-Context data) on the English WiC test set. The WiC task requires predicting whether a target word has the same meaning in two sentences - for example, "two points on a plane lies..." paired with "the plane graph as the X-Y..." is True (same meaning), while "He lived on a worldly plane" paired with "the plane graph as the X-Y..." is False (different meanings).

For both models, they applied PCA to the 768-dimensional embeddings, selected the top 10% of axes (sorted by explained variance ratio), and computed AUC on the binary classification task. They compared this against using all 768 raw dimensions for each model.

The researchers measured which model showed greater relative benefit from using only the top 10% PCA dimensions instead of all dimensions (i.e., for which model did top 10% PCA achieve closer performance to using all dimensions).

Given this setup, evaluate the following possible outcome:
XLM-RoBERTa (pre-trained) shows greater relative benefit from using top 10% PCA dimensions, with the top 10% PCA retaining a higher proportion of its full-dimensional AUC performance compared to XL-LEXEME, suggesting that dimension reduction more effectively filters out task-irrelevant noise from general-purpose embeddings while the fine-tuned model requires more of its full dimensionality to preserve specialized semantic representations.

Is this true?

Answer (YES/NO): NO